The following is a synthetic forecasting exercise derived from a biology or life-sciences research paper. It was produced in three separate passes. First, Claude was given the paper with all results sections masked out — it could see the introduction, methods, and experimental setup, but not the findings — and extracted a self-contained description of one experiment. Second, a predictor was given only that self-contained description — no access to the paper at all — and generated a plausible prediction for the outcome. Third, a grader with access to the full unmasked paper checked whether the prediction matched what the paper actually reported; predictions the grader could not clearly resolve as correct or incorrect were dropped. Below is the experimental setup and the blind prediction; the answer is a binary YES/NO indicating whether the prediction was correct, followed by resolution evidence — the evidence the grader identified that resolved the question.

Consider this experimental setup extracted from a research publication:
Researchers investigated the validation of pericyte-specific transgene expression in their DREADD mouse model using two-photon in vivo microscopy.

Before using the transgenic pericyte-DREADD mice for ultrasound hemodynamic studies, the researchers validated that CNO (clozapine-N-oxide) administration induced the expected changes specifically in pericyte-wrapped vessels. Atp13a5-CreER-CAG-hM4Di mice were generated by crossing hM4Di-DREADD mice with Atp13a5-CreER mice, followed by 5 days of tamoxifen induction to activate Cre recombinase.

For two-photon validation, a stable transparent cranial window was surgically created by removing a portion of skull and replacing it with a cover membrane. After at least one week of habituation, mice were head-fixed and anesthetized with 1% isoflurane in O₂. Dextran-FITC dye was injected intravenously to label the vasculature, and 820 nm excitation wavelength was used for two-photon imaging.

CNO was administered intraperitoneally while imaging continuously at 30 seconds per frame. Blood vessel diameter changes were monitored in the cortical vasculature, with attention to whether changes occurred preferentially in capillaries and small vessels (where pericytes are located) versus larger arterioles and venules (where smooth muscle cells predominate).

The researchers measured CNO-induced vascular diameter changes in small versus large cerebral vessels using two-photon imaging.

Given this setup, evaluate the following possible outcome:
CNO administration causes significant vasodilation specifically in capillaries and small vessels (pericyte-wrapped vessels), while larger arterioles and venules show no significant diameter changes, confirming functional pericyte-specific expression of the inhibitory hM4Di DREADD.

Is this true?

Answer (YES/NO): NO